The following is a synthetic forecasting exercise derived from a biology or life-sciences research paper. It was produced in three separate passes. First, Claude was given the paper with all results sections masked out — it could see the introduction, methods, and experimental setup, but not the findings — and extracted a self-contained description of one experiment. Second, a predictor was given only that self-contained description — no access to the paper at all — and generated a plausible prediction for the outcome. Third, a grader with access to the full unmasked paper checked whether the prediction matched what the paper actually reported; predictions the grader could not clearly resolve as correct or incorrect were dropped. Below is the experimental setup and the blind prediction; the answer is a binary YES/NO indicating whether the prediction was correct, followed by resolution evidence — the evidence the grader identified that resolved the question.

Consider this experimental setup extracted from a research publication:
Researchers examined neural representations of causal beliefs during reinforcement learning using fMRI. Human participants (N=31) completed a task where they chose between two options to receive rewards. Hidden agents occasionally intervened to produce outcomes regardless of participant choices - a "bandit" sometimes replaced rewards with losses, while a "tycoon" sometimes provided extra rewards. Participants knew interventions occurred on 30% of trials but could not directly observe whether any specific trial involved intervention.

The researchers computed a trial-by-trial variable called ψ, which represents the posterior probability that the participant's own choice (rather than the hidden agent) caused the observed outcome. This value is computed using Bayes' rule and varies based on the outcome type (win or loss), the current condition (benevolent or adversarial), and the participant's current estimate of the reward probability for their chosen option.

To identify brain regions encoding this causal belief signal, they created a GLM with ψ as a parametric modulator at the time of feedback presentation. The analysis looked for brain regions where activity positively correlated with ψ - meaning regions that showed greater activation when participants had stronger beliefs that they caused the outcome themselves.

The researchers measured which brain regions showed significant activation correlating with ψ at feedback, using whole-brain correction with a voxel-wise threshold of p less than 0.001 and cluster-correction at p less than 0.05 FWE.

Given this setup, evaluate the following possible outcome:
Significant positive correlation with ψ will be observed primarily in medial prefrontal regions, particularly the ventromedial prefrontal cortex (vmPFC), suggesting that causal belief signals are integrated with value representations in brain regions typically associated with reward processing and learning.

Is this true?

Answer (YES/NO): NO